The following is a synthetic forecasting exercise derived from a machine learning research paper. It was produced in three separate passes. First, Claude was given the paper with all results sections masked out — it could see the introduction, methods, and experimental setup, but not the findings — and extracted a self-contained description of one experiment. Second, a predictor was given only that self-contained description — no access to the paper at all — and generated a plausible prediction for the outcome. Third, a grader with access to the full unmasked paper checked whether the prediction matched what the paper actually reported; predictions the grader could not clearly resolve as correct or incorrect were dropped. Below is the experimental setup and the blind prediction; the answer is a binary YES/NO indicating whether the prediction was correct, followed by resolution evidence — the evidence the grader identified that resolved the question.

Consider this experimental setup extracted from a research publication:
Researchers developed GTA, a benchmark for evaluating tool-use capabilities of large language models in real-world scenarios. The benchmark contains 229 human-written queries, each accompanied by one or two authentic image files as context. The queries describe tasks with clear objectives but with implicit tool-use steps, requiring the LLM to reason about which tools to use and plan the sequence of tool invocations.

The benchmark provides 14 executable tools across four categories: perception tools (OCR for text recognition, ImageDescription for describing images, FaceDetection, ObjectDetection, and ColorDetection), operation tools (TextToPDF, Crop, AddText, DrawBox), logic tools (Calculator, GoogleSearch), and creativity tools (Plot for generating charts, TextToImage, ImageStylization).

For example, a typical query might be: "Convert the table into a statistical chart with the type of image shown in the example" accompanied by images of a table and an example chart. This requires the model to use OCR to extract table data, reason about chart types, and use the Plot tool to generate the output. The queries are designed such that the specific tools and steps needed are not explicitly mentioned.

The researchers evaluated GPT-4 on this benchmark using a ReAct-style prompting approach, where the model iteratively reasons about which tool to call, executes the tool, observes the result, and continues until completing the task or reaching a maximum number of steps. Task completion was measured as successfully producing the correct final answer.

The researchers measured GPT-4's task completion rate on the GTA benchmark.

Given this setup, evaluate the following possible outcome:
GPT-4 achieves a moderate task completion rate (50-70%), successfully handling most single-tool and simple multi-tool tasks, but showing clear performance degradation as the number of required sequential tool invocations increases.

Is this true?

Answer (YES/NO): NO